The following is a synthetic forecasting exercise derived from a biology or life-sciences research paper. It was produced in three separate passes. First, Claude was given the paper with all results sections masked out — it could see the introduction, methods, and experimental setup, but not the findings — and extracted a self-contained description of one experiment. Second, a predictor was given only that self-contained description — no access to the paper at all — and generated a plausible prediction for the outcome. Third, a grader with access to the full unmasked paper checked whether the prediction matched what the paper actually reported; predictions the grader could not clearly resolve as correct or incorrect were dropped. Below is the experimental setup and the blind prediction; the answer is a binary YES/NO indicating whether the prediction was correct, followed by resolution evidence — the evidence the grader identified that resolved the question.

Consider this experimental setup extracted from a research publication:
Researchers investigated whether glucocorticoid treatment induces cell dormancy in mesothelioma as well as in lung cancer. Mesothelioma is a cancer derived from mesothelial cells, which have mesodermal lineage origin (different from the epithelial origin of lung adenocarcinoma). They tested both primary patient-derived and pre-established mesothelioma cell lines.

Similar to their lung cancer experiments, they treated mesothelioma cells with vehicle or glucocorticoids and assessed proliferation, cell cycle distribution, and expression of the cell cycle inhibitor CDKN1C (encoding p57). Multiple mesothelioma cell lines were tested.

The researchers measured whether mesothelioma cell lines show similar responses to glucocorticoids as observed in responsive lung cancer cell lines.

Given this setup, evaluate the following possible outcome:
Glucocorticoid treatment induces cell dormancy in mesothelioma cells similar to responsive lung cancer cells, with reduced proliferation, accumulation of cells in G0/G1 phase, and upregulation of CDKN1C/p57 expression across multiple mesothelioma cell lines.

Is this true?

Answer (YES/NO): NO